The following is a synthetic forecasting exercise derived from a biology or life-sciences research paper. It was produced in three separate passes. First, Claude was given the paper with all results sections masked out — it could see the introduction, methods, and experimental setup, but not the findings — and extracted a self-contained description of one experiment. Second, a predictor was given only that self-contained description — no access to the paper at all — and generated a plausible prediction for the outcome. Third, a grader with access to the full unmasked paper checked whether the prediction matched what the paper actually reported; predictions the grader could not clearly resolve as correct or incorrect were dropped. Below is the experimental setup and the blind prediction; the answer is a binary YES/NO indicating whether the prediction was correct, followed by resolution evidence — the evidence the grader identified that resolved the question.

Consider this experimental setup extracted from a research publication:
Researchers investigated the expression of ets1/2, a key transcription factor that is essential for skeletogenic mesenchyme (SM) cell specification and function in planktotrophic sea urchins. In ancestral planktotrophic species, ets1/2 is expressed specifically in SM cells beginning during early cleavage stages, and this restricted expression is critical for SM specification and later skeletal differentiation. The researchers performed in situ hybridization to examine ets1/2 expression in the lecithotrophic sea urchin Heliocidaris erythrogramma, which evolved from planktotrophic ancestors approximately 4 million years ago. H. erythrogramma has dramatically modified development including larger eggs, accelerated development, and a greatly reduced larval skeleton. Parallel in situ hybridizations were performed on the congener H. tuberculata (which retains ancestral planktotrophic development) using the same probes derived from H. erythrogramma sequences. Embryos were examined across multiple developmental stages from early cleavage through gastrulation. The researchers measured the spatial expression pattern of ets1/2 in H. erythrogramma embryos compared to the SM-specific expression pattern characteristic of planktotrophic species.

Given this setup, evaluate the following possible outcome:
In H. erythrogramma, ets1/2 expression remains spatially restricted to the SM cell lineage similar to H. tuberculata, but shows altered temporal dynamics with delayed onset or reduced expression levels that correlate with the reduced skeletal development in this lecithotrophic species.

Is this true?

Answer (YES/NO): NO